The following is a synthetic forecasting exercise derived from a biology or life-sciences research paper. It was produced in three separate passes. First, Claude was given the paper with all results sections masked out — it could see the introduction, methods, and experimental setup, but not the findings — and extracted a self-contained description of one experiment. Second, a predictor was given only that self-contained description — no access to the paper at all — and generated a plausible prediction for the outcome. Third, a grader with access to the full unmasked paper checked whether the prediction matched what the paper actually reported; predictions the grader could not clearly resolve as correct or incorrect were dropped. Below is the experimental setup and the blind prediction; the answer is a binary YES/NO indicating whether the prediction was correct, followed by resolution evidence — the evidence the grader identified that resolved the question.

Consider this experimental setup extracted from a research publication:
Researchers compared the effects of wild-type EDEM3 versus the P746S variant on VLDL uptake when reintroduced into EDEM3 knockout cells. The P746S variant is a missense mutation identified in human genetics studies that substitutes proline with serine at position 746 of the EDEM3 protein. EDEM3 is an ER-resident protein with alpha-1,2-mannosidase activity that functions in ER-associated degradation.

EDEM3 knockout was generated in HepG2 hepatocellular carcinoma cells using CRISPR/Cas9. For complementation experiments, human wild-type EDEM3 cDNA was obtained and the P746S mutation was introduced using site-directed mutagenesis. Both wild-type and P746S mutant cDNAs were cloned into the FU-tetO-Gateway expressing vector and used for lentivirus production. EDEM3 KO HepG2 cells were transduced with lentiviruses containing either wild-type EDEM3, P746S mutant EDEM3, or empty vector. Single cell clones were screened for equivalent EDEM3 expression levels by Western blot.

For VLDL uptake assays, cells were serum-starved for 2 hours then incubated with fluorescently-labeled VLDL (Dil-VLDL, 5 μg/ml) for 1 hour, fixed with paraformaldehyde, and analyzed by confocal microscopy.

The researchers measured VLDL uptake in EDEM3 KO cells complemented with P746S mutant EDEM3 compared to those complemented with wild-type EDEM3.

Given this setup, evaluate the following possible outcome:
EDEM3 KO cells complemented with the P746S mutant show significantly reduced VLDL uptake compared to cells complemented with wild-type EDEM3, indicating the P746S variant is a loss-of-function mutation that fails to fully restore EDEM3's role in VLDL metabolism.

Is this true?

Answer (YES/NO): NO